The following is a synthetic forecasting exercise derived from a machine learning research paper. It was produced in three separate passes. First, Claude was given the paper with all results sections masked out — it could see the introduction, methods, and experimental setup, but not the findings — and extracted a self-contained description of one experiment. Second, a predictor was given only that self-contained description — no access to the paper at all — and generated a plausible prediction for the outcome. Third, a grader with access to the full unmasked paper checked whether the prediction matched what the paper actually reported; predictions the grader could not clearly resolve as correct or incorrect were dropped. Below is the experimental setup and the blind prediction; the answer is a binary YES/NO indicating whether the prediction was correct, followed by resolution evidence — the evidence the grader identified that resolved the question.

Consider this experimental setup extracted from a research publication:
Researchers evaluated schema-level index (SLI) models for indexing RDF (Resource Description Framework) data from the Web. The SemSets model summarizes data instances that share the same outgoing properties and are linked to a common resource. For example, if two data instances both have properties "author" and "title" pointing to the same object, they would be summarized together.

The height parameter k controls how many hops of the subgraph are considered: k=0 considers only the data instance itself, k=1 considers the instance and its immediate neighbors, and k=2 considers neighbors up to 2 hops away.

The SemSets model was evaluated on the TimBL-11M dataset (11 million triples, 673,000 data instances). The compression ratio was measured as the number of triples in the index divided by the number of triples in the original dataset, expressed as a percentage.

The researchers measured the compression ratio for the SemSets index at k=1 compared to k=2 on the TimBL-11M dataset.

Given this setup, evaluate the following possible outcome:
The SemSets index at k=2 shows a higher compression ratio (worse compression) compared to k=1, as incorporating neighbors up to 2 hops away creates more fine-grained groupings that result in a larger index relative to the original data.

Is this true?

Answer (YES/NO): NO